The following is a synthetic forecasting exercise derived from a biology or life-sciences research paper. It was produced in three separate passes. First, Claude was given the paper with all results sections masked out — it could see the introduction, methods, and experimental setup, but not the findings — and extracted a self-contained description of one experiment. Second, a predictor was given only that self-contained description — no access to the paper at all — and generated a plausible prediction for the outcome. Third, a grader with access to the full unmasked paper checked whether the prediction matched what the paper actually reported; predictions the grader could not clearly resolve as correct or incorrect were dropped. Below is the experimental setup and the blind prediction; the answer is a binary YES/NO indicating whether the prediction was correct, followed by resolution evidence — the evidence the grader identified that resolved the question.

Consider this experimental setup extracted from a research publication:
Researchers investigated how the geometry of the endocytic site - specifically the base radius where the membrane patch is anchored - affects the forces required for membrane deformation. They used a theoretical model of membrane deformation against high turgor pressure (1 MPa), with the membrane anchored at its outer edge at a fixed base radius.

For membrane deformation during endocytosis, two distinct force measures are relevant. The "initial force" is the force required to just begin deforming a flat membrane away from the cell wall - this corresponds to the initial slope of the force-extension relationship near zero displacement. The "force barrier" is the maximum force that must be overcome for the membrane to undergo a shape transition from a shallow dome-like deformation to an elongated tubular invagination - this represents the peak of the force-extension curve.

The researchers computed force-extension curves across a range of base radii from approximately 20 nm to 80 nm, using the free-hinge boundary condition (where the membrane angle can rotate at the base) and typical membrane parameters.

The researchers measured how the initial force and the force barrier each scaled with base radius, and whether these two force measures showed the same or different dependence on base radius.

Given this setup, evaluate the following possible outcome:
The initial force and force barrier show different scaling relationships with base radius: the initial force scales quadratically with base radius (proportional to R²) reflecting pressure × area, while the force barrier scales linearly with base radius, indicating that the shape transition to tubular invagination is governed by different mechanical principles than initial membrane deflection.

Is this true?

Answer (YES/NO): NO